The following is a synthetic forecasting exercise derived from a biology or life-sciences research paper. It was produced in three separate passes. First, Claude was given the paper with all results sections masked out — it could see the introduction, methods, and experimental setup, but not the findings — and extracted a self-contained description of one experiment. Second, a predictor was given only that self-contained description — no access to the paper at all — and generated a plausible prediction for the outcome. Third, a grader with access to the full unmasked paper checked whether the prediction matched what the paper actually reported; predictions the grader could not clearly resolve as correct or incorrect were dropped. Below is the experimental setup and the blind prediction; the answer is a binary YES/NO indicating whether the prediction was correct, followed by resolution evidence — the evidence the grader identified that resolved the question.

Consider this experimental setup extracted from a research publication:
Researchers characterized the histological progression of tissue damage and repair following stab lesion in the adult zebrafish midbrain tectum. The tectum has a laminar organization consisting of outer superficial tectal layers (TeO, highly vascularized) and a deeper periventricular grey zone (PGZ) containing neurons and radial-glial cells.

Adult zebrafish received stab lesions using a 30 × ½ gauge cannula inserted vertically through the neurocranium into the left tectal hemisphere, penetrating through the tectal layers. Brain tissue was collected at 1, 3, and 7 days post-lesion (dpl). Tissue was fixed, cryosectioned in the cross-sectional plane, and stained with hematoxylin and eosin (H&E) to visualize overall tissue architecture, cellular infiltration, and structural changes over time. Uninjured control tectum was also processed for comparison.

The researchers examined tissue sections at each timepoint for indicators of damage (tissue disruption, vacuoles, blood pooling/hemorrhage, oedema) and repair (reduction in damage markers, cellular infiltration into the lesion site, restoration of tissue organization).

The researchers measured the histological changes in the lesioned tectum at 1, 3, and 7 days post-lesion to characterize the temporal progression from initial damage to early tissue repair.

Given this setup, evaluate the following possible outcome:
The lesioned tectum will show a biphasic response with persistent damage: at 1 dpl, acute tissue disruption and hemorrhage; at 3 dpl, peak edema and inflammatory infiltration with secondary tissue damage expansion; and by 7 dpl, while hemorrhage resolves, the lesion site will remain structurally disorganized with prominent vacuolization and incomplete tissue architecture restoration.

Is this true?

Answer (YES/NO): NO